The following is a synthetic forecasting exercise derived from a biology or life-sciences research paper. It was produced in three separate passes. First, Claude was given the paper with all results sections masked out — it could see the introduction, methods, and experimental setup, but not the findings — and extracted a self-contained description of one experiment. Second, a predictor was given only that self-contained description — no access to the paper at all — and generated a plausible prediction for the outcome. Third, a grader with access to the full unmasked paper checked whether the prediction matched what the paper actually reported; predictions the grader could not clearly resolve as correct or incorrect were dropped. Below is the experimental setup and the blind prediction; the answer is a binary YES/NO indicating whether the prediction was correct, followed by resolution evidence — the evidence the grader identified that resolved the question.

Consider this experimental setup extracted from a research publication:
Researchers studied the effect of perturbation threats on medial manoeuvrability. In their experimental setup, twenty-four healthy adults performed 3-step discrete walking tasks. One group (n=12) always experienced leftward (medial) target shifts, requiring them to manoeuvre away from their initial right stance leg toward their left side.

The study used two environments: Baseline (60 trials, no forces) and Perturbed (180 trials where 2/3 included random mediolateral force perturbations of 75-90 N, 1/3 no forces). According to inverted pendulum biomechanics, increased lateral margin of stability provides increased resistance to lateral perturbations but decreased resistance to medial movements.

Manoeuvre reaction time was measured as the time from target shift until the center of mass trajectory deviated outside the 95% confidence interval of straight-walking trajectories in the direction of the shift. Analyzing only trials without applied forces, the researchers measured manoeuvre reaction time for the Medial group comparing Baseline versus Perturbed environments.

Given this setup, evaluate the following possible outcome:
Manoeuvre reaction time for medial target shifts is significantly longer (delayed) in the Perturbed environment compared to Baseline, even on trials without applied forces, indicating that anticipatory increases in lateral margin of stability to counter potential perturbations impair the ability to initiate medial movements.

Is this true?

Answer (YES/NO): NO